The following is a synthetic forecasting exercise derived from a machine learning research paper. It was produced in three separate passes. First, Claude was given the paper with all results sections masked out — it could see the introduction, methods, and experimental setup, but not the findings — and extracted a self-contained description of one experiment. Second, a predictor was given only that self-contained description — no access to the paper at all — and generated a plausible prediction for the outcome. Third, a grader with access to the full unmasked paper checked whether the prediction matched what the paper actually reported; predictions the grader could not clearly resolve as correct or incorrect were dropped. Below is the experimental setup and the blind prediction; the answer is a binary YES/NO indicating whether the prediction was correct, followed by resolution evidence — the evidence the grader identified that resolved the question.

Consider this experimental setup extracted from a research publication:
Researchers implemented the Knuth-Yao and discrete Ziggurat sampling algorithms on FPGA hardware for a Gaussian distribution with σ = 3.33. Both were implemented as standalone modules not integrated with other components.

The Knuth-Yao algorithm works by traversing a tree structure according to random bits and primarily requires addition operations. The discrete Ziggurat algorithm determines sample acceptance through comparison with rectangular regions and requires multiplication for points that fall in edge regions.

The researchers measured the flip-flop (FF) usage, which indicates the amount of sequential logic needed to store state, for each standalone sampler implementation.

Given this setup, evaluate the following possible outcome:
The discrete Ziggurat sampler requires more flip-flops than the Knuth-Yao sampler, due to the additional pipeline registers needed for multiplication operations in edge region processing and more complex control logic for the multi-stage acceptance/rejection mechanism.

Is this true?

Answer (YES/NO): YES